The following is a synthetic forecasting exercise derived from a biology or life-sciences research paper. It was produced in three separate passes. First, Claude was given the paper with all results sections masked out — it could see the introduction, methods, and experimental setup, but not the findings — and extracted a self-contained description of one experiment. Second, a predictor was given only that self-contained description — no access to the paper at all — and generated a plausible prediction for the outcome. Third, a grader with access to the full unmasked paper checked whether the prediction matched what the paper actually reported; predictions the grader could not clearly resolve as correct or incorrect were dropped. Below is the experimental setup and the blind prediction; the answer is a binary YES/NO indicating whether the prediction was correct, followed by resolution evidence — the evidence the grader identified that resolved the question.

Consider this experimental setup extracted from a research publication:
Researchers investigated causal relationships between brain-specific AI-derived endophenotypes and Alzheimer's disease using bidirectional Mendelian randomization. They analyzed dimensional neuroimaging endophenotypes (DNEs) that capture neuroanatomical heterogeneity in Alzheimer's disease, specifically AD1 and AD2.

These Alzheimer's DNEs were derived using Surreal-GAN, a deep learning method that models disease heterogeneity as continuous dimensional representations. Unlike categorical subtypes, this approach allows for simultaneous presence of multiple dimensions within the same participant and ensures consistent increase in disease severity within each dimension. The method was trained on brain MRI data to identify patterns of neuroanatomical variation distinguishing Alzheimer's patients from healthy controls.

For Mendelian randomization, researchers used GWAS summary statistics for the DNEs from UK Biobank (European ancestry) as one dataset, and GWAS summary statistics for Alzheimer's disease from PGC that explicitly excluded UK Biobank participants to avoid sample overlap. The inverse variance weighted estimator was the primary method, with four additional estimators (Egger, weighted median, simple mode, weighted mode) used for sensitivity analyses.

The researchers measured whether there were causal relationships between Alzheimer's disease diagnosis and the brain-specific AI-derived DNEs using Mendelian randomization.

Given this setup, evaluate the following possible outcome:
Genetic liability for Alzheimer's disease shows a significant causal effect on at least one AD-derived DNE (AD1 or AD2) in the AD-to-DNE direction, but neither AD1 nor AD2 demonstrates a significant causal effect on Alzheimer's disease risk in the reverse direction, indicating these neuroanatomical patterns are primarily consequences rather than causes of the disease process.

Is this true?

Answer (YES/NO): NO